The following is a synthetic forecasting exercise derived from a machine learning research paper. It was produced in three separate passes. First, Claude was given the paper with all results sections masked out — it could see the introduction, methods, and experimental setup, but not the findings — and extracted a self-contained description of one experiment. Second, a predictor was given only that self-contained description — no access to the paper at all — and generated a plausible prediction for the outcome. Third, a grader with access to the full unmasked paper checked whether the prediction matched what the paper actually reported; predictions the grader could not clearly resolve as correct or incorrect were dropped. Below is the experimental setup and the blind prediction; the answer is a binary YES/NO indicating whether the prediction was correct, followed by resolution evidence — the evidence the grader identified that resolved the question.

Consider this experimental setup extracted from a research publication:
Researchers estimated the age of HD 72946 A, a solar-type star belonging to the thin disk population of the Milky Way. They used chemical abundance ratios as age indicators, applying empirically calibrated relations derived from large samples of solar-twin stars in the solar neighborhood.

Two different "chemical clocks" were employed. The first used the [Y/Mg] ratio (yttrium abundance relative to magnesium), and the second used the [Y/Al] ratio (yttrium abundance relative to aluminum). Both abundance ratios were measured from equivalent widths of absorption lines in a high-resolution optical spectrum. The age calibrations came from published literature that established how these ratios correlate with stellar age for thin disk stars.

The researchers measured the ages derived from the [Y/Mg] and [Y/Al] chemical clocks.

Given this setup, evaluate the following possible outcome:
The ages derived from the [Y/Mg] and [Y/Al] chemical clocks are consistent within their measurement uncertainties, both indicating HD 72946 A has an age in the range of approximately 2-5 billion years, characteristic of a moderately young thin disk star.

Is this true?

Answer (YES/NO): NO